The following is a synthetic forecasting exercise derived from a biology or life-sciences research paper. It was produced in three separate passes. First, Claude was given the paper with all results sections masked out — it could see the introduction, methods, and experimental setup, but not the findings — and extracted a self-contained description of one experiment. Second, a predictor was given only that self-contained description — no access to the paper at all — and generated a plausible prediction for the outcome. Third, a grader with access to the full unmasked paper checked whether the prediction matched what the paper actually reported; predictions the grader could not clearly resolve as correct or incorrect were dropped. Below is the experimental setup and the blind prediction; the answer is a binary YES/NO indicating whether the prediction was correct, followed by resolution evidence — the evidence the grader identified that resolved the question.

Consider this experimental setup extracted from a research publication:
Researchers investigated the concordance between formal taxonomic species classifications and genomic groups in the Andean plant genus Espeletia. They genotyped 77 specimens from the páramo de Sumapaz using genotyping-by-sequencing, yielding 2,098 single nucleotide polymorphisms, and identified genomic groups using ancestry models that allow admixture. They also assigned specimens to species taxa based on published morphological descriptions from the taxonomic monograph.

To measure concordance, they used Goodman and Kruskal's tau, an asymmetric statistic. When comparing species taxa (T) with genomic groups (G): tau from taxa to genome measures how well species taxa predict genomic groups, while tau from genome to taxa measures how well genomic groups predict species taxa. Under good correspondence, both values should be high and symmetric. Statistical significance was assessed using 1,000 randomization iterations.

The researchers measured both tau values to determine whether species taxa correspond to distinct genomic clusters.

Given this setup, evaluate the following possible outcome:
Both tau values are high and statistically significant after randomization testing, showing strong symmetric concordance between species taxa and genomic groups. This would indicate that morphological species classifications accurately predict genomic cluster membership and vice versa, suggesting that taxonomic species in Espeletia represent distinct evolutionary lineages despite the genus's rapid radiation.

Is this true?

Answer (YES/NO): NO